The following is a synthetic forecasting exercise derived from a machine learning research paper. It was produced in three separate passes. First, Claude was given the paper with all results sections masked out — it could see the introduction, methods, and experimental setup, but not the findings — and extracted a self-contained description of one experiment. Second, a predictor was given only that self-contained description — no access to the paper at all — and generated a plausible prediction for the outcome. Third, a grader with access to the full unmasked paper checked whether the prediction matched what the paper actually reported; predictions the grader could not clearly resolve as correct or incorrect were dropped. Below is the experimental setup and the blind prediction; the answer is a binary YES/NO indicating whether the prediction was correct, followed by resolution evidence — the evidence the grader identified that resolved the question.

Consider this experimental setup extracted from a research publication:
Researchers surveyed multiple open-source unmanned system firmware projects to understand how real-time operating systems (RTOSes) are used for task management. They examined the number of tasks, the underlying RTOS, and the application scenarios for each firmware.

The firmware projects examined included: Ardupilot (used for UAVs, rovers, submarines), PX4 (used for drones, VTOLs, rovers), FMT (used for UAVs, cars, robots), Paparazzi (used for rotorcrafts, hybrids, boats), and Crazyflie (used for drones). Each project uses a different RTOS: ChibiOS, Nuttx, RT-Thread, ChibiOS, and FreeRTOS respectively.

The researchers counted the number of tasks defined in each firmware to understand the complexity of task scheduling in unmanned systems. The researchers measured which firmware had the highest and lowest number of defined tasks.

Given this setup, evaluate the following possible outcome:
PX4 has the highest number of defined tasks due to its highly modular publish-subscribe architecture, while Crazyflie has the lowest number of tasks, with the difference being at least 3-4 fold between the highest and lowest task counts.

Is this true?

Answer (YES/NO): NO